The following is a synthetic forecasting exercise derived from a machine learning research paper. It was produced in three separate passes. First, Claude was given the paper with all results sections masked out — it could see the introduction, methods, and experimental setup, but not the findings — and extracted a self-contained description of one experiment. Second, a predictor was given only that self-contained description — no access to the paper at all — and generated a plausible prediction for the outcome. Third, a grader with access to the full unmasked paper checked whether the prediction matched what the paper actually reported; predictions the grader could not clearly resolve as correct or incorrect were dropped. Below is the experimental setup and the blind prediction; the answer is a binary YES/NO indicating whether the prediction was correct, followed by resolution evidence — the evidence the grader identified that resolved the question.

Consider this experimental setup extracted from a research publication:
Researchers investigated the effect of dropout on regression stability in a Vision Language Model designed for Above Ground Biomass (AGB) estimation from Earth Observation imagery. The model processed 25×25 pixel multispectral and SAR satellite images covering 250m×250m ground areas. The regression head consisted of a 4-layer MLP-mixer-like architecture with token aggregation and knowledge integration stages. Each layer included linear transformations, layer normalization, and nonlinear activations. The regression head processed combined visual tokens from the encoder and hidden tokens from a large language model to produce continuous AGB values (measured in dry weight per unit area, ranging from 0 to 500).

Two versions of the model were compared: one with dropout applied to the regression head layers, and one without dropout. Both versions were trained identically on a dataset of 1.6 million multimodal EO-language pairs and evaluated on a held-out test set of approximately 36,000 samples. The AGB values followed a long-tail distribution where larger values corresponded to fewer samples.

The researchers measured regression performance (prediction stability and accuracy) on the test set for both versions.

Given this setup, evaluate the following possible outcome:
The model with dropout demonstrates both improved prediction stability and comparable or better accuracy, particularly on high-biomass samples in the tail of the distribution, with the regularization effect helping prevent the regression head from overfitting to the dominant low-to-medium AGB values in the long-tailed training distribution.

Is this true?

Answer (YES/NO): NO